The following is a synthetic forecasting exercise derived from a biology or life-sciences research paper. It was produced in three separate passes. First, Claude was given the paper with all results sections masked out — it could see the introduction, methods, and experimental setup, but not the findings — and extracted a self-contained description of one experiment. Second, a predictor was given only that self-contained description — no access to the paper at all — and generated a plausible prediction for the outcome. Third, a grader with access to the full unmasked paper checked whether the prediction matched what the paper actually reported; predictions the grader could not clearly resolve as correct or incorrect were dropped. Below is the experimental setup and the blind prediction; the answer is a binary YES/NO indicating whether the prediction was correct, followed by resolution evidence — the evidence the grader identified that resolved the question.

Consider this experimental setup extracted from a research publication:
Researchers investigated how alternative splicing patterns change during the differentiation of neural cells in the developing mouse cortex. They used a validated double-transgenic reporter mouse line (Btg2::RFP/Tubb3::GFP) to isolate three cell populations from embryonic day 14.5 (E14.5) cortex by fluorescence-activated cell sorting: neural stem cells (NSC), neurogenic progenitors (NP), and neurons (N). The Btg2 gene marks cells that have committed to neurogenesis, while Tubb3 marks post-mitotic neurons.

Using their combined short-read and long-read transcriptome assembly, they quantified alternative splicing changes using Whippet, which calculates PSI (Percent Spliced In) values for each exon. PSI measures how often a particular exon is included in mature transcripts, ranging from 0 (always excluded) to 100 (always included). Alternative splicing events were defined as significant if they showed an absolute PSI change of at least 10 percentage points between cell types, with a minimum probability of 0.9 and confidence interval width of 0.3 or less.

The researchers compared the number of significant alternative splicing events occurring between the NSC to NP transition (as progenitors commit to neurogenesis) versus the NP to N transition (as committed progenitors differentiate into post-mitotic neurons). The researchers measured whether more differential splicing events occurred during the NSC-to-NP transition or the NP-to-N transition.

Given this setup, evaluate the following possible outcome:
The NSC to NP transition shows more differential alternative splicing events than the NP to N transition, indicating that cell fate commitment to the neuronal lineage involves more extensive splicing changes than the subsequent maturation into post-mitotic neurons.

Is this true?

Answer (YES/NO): NO